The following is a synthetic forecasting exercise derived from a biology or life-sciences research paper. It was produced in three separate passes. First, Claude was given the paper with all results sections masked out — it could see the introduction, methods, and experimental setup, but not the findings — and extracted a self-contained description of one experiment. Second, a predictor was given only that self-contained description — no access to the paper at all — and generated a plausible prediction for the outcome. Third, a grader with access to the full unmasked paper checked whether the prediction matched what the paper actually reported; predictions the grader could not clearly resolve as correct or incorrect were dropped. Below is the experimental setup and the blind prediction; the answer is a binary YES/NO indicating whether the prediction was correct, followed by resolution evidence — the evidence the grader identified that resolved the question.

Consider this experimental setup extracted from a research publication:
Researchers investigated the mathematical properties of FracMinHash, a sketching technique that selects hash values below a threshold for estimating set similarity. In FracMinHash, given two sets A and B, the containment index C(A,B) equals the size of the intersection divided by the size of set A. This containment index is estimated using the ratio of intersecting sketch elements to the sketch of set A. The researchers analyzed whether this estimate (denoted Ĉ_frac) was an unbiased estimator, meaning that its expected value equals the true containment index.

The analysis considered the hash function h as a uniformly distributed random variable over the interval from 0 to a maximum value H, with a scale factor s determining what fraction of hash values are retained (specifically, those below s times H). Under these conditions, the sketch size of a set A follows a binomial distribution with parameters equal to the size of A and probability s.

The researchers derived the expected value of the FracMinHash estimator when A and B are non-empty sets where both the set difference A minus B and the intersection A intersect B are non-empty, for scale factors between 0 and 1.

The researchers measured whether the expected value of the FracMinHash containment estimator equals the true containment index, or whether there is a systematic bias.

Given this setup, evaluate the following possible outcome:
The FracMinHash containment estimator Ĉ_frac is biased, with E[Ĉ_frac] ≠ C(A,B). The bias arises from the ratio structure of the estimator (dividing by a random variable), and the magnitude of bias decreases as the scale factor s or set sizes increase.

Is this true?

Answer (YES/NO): YES